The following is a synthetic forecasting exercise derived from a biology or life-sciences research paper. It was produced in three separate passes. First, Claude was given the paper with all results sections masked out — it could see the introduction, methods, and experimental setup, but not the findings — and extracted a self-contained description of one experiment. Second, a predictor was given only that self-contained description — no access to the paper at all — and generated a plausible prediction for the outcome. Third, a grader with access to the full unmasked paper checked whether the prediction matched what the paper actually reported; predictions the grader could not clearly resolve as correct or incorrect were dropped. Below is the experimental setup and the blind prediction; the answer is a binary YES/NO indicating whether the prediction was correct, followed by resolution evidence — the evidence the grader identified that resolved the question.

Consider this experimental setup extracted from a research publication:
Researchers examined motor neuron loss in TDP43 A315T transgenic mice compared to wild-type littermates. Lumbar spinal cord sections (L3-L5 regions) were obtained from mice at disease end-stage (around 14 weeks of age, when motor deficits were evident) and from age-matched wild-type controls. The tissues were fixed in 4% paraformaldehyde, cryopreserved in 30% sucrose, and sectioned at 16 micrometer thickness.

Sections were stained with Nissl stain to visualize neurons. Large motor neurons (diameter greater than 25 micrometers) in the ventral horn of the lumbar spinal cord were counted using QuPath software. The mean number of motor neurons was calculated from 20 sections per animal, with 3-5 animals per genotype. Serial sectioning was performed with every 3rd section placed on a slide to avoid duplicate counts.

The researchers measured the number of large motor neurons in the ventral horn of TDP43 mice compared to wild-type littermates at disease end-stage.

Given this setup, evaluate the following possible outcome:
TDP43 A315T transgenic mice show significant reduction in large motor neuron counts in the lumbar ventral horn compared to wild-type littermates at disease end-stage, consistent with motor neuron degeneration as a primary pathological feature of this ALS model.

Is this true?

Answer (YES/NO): YES